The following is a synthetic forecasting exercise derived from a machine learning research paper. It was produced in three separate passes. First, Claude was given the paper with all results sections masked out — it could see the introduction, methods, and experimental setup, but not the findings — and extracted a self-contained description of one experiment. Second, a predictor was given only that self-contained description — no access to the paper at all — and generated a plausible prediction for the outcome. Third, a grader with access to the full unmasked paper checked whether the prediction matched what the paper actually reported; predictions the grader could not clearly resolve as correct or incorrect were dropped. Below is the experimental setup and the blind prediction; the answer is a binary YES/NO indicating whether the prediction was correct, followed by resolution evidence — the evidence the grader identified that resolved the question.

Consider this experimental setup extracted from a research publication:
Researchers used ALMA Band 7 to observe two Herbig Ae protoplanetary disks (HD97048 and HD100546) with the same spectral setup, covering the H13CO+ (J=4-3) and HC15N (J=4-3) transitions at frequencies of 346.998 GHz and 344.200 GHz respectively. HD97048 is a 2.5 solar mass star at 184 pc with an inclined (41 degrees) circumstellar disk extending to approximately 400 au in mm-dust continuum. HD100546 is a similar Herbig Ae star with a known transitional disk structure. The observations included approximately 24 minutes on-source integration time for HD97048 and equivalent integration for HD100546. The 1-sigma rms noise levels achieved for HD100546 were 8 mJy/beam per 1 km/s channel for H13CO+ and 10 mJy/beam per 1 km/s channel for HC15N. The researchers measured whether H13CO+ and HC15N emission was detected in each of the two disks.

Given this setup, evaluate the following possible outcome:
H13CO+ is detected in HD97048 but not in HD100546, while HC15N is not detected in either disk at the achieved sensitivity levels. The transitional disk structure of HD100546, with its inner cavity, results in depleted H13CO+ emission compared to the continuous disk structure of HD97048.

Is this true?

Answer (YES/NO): NO